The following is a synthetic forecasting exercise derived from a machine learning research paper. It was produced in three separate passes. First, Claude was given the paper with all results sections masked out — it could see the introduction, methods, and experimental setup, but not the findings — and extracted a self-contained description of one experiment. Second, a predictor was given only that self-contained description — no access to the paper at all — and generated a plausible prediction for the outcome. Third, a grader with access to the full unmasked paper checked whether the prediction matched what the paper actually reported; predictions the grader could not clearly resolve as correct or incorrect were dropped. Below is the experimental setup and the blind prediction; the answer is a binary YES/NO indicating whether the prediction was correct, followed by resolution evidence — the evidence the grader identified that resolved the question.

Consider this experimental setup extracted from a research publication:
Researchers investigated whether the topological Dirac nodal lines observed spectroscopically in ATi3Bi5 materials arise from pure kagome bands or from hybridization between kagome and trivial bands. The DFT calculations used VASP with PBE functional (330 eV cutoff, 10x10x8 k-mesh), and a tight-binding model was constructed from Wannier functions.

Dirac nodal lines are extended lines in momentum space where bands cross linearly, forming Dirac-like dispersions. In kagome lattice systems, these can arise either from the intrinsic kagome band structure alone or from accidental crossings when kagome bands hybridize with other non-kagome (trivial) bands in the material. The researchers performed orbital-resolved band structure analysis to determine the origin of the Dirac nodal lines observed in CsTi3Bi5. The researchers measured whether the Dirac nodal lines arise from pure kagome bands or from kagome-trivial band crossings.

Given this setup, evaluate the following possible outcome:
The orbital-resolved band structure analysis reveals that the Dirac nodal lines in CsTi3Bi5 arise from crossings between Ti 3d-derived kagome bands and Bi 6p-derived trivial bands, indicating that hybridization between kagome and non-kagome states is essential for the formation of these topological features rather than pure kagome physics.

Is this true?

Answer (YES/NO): YES